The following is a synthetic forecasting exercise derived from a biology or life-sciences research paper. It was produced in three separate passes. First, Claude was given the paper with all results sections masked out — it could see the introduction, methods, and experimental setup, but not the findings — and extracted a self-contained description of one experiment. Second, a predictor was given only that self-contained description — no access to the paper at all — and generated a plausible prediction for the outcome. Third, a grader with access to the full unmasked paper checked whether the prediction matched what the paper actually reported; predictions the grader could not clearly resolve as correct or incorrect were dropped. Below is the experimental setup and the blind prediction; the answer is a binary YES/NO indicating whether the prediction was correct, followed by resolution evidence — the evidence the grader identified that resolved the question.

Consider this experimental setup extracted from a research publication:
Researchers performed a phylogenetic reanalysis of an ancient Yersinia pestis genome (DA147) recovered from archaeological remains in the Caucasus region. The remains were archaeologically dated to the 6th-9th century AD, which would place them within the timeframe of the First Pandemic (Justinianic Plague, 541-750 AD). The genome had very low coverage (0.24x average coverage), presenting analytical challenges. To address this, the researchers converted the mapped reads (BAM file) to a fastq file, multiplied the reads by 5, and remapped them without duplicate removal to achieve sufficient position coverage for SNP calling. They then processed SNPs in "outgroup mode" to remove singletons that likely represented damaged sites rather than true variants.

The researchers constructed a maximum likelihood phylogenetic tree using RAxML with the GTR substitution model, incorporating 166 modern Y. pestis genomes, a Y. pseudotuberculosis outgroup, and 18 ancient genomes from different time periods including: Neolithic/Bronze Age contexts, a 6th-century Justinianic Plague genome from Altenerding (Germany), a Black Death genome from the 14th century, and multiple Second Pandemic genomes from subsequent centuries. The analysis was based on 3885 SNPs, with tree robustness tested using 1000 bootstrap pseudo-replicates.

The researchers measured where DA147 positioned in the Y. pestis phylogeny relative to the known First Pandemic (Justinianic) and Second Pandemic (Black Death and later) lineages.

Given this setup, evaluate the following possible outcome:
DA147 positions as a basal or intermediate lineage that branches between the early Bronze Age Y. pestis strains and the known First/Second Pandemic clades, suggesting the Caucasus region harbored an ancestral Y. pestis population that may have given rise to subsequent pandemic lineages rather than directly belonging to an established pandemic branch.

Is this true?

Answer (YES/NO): NO